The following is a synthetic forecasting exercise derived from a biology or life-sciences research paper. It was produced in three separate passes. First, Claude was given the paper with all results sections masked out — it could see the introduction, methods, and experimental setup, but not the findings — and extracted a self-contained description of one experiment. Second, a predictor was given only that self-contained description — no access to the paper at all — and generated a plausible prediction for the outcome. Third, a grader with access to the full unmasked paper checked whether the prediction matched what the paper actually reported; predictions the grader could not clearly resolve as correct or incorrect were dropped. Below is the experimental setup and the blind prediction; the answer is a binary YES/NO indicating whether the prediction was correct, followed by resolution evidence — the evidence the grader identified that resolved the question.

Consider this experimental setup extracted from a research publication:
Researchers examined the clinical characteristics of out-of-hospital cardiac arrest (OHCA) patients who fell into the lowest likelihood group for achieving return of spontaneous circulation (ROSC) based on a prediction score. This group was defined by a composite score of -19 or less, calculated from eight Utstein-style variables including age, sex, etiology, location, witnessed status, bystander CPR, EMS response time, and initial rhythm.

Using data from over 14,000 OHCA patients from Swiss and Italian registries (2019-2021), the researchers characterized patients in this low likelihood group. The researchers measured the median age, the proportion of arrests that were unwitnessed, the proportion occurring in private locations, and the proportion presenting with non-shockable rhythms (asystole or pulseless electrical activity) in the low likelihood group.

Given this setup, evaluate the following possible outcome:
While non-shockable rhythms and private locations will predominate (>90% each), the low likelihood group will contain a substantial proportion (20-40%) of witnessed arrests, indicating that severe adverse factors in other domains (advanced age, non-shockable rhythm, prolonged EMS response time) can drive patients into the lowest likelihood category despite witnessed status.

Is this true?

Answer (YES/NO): NO